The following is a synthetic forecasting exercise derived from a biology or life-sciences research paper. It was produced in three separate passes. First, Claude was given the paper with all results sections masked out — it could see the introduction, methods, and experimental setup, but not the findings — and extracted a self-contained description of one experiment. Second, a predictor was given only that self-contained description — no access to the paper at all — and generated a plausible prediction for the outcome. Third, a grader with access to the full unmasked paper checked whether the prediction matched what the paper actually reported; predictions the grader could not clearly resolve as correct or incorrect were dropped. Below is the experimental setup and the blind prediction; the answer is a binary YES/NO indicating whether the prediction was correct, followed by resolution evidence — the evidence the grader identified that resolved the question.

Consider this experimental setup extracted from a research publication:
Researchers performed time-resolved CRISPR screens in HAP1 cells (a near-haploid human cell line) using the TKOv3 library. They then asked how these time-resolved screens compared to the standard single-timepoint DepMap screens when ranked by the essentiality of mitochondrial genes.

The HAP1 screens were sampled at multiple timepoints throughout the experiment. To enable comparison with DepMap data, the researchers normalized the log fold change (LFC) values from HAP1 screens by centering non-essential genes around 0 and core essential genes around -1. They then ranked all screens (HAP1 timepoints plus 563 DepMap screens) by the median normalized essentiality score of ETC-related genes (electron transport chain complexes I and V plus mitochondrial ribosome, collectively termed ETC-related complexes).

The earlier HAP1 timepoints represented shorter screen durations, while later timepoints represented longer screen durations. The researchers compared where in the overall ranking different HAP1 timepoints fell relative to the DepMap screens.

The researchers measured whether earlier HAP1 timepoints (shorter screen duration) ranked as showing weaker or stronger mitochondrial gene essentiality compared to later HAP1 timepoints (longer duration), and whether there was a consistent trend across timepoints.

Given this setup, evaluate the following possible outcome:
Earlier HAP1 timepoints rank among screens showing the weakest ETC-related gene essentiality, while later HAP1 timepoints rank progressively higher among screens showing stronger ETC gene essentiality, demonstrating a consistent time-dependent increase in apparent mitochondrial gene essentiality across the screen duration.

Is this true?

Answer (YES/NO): YES